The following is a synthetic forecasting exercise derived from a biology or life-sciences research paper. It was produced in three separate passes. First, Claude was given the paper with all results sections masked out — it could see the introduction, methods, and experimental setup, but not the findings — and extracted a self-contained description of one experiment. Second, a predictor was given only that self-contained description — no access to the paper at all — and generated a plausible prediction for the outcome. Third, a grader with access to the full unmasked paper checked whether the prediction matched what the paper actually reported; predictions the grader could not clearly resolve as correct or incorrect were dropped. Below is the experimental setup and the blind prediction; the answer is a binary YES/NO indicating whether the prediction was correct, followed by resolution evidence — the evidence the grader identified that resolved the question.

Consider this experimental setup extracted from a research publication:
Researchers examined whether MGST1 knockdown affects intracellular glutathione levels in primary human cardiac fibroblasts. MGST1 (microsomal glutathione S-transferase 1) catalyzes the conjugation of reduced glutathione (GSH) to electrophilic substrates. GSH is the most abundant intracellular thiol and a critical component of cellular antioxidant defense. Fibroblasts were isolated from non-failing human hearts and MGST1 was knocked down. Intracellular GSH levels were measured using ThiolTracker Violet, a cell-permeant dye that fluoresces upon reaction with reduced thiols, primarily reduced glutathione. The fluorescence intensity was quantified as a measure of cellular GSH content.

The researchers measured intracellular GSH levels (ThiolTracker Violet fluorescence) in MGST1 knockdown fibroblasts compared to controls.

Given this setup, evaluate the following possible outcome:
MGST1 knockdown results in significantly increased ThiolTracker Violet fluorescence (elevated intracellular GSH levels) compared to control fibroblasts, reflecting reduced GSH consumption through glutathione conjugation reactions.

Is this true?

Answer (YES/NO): NO